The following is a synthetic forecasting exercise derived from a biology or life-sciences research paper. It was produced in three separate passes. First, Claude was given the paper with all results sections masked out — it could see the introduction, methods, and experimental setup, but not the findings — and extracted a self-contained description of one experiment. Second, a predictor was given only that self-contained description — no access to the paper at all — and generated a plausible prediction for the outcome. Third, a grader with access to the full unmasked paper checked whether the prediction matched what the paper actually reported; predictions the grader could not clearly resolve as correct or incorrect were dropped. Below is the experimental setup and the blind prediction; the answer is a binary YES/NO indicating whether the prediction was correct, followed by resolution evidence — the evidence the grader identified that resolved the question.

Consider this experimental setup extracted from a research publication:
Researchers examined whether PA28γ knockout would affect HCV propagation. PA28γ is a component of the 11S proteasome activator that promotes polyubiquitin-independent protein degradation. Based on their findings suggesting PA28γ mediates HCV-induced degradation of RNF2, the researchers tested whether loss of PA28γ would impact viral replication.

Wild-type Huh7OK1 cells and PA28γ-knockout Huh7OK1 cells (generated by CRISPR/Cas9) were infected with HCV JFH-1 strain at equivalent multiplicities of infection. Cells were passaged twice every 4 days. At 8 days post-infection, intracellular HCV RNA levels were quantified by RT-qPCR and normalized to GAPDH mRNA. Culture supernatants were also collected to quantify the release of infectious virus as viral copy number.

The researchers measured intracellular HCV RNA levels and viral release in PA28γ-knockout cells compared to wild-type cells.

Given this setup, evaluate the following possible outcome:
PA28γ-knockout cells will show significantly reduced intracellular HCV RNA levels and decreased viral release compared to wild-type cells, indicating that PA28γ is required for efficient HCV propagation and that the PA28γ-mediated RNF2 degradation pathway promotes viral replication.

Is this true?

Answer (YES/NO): NO